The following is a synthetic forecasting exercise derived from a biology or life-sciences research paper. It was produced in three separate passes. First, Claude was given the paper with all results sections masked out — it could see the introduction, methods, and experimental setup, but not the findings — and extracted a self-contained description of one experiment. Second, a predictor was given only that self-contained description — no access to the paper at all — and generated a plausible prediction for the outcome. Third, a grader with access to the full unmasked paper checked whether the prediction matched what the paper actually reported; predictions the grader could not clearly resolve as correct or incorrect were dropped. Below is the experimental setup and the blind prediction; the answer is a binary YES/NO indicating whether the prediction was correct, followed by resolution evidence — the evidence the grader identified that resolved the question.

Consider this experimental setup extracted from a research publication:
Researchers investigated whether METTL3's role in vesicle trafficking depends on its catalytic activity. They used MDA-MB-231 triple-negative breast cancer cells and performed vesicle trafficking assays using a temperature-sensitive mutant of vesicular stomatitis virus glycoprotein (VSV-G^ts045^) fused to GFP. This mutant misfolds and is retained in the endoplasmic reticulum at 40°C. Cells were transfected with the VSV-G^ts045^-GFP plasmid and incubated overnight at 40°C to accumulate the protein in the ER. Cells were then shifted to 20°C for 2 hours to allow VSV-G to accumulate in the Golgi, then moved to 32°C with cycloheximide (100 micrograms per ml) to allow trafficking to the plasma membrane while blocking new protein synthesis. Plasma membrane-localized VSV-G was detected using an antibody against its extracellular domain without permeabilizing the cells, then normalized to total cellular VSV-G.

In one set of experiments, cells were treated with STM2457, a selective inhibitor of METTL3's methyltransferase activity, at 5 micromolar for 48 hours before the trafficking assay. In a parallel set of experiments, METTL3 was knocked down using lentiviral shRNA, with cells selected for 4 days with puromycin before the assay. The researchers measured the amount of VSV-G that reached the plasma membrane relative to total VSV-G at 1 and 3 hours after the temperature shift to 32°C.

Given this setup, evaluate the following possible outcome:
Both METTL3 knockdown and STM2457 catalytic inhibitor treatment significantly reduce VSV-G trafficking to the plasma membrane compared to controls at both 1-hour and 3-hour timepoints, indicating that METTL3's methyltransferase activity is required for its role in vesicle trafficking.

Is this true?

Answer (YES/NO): NO